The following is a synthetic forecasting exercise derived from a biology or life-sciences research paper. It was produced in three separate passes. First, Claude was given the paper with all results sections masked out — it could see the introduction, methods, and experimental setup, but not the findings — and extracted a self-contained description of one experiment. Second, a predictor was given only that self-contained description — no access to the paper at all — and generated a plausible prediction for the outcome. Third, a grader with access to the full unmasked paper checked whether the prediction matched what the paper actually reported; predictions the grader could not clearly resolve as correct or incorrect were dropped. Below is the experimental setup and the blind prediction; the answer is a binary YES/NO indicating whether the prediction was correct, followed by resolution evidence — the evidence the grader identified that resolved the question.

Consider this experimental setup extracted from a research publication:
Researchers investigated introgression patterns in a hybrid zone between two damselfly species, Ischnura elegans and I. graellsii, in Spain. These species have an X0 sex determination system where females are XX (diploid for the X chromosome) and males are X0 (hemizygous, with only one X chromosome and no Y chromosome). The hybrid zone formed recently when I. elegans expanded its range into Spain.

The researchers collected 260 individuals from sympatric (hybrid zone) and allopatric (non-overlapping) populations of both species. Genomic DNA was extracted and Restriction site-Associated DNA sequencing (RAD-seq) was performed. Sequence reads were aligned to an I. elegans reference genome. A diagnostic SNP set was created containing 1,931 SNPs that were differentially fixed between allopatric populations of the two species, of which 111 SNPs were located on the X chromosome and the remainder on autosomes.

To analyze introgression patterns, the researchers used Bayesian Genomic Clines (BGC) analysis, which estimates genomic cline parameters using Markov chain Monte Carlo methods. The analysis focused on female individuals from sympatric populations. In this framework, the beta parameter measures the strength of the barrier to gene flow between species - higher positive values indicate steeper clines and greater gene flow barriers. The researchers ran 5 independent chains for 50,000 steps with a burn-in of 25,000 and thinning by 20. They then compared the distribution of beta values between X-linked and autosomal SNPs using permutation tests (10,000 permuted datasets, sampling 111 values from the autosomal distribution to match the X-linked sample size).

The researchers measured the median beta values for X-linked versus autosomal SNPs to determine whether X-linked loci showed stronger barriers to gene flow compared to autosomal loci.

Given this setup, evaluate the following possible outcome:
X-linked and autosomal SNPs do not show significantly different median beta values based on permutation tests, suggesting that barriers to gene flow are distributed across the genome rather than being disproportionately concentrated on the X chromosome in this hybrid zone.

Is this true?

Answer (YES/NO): NO